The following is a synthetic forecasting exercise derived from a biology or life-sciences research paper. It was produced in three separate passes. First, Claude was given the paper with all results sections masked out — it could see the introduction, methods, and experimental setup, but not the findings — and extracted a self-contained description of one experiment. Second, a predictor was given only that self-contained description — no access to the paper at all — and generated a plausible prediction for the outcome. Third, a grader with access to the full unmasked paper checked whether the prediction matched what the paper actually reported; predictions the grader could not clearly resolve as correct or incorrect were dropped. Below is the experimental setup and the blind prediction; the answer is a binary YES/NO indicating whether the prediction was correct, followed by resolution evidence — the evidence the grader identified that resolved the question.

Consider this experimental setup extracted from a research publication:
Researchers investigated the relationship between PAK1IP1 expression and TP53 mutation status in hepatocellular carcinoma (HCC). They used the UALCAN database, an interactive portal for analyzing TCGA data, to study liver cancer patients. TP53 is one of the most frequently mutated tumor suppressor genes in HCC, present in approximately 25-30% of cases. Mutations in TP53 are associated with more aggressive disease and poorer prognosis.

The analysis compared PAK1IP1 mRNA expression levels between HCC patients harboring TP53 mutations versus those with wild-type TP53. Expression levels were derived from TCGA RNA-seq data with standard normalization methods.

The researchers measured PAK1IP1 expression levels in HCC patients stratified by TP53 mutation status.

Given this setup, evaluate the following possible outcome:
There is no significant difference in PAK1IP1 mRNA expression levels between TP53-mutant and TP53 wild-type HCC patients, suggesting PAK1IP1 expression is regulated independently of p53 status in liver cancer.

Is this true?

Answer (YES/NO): NO